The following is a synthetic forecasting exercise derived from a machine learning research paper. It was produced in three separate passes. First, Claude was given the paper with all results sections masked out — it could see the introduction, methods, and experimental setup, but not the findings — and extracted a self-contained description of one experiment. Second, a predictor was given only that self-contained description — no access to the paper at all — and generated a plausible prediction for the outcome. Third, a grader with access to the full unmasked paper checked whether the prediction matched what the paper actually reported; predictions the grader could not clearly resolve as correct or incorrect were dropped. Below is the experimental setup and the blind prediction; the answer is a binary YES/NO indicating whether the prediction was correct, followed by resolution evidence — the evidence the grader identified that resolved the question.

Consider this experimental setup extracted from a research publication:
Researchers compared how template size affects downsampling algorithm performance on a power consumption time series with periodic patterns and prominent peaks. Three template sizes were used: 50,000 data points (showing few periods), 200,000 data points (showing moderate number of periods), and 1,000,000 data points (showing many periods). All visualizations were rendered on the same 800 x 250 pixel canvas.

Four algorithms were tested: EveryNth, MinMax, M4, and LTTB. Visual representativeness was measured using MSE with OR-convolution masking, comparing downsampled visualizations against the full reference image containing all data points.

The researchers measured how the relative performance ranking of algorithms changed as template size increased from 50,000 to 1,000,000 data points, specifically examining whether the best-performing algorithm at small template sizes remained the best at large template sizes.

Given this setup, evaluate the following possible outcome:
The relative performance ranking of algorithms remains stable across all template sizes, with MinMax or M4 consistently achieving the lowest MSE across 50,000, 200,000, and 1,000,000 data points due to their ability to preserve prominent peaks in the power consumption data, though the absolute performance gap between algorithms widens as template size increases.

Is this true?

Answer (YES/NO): NO